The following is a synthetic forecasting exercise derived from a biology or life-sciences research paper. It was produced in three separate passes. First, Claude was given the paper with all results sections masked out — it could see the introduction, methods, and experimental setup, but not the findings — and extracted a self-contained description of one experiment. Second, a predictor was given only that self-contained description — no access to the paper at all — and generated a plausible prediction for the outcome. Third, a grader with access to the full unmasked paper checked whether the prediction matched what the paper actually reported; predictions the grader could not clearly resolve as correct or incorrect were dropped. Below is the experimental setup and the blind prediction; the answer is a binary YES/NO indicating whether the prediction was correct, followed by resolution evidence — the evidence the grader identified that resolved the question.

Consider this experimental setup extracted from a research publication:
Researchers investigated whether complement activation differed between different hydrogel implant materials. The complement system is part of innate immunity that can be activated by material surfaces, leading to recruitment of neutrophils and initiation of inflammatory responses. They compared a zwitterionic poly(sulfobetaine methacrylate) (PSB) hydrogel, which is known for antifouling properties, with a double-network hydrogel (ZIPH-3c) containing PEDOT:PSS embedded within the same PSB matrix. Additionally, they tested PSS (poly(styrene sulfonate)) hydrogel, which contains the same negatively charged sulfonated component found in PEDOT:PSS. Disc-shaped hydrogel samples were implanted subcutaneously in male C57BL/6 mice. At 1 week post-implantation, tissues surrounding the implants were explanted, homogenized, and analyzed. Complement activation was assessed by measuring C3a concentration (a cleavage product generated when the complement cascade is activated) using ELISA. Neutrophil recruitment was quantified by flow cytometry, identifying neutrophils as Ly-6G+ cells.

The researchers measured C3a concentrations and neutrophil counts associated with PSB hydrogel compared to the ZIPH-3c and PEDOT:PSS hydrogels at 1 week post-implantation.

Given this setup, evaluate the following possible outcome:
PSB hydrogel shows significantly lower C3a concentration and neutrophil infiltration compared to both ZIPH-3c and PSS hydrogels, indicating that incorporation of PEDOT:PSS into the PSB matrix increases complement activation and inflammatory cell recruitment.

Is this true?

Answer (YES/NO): NO